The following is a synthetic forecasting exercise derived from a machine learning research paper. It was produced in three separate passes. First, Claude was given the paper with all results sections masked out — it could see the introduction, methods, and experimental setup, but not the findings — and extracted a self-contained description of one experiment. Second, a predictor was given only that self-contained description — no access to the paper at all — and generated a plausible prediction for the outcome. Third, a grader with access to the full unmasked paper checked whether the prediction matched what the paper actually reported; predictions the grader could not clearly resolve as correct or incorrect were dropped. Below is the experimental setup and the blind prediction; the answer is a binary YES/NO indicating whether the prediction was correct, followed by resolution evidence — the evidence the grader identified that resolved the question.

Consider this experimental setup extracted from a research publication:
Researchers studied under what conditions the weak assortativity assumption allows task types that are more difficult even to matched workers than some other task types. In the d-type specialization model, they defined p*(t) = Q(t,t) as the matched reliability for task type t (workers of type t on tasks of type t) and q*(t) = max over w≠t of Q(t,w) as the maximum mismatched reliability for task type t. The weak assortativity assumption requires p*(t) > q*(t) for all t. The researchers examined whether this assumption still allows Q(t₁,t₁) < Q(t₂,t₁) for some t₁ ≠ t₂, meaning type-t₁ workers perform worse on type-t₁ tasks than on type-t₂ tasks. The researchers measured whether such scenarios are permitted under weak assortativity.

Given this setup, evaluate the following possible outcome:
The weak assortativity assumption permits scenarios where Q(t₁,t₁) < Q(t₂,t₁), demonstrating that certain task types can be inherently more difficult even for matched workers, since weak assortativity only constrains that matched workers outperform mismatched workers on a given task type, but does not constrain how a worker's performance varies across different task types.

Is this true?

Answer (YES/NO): YES